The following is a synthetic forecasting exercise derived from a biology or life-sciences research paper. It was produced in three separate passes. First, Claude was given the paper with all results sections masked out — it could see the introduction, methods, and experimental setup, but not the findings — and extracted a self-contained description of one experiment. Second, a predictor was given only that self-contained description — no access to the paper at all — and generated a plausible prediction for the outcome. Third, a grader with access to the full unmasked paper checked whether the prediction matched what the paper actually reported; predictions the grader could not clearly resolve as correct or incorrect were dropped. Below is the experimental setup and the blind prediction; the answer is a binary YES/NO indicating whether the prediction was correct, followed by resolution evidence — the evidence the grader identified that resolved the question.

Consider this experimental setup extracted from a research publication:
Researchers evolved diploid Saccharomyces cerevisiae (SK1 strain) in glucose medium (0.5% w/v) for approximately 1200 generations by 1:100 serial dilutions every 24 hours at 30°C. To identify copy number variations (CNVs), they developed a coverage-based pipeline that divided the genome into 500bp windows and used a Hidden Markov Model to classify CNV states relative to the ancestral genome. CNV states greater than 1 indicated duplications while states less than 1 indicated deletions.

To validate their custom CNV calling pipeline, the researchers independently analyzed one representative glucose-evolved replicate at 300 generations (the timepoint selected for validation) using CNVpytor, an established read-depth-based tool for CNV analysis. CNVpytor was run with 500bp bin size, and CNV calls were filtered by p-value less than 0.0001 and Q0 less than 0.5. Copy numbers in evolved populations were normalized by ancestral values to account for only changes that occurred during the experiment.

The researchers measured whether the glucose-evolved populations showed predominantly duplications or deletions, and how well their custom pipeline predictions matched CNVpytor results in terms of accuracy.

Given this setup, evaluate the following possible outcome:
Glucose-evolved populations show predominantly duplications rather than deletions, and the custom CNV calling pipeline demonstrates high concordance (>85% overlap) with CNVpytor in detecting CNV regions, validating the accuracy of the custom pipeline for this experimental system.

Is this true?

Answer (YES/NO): NO